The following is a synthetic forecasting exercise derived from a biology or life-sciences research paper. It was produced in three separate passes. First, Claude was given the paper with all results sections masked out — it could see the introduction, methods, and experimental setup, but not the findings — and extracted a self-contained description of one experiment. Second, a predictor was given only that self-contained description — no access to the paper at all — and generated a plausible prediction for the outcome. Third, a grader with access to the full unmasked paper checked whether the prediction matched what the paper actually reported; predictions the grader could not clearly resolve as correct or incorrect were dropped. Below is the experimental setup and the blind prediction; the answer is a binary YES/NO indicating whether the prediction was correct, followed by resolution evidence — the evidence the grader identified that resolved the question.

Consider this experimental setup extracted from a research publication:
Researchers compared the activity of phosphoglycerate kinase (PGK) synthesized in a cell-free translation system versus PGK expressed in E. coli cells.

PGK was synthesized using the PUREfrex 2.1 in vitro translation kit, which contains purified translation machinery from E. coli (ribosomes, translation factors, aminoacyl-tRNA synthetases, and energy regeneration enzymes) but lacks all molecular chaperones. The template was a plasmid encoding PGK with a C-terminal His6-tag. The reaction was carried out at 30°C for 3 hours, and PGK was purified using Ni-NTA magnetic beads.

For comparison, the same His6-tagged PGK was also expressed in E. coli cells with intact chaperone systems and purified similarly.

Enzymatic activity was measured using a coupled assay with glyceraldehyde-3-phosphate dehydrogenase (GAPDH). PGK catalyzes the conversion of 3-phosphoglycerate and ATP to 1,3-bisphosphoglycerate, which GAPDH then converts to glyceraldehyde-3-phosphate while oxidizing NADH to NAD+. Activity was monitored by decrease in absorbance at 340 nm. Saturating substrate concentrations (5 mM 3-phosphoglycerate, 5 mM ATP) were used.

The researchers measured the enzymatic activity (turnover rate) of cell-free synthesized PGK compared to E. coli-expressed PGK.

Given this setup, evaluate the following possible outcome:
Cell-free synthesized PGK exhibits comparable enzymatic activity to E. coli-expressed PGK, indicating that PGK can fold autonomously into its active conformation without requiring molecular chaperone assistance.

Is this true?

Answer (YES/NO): YES